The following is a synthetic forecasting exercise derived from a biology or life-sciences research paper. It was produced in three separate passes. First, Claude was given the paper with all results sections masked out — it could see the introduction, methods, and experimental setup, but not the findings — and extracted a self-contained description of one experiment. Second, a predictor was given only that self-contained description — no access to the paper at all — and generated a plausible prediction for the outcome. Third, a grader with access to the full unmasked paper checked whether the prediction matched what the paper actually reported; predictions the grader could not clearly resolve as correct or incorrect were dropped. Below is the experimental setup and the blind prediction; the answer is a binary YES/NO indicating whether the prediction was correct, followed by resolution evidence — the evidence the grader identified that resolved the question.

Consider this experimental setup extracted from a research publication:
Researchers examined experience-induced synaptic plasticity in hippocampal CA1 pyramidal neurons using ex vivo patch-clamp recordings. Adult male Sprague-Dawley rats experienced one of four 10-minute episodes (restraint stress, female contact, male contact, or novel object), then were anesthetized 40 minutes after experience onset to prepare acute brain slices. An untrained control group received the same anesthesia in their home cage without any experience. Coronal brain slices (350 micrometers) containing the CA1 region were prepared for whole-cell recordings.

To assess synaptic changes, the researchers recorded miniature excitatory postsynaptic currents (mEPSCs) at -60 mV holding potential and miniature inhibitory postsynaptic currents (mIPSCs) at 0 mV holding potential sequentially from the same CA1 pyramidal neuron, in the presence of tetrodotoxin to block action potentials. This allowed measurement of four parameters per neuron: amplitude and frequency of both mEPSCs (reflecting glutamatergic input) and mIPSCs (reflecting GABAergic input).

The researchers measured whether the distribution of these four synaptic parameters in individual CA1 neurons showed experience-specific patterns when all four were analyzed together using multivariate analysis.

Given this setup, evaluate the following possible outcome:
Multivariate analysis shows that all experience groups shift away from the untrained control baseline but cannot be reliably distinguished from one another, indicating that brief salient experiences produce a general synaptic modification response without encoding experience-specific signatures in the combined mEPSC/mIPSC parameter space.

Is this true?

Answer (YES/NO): NO